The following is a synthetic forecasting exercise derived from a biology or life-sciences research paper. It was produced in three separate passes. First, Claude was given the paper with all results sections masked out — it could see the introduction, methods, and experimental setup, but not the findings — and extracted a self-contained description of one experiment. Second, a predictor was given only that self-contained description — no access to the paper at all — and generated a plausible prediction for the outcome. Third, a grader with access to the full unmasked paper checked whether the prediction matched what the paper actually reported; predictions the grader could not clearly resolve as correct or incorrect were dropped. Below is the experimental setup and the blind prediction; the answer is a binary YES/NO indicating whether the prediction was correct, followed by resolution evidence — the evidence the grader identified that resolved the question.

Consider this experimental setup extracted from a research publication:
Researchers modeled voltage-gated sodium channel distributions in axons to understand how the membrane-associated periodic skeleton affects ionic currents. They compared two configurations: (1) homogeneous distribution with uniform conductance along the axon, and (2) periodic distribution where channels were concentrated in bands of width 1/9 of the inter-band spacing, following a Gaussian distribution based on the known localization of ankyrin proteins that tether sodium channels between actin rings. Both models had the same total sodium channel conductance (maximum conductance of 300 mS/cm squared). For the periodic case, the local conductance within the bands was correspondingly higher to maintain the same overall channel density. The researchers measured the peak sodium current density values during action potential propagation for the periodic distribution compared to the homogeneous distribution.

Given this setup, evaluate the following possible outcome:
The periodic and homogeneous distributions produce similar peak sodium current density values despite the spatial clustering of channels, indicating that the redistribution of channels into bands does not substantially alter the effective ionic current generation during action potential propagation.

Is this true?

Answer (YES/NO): NO